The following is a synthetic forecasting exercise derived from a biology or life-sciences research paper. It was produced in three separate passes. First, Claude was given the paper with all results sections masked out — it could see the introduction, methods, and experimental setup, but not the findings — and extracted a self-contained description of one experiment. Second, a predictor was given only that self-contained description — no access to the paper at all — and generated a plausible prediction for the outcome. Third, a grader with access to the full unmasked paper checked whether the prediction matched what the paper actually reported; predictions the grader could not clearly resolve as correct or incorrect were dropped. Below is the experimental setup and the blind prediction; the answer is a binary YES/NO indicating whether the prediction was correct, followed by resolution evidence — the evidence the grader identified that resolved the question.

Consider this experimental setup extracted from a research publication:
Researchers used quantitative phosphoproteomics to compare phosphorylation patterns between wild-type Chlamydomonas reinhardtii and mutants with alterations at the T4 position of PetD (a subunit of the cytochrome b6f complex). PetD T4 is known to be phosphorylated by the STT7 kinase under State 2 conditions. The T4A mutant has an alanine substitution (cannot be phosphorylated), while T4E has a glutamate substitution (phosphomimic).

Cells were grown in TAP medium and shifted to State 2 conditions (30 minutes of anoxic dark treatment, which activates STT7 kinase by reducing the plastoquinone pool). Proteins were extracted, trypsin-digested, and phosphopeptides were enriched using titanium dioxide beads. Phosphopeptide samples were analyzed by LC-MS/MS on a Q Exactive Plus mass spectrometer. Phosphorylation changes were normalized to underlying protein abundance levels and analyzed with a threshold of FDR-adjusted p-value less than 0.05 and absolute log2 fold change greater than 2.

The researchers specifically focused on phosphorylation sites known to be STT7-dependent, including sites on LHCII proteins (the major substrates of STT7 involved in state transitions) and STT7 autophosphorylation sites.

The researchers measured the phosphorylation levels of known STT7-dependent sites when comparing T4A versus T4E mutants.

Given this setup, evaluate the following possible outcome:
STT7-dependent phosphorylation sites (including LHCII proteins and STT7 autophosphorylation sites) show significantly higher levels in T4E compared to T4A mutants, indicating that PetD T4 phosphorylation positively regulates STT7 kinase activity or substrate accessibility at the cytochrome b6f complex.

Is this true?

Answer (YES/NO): NO